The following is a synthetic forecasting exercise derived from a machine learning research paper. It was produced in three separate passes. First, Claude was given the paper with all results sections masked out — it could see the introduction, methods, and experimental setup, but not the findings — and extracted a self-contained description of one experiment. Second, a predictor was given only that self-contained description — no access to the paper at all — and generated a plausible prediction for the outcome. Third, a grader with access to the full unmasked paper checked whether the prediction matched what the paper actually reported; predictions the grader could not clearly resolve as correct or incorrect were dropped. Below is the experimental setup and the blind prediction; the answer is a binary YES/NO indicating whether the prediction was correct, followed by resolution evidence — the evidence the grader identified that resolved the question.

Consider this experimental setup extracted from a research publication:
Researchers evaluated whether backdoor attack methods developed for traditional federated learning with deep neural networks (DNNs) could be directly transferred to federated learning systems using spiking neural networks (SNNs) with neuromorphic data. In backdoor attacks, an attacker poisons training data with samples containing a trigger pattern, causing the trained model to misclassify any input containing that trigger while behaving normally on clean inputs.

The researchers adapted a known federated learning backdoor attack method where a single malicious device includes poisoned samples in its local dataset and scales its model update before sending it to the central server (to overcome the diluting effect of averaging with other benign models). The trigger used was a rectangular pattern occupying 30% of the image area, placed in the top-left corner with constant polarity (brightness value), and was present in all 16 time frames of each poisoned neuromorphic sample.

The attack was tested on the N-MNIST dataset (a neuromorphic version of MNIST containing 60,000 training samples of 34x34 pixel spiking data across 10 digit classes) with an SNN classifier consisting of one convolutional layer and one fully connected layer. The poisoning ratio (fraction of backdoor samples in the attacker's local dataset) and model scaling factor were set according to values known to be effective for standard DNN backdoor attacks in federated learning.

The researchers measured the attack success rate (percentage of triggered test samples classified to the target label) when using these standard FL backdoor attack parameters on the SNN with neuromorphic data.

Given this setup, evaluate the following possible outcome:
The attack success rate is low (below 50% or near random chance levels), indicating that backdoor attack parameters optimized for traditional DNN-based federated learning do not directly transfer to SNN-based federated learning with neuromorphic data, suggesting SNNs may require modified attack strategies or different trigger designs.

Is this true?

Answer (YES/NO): NO